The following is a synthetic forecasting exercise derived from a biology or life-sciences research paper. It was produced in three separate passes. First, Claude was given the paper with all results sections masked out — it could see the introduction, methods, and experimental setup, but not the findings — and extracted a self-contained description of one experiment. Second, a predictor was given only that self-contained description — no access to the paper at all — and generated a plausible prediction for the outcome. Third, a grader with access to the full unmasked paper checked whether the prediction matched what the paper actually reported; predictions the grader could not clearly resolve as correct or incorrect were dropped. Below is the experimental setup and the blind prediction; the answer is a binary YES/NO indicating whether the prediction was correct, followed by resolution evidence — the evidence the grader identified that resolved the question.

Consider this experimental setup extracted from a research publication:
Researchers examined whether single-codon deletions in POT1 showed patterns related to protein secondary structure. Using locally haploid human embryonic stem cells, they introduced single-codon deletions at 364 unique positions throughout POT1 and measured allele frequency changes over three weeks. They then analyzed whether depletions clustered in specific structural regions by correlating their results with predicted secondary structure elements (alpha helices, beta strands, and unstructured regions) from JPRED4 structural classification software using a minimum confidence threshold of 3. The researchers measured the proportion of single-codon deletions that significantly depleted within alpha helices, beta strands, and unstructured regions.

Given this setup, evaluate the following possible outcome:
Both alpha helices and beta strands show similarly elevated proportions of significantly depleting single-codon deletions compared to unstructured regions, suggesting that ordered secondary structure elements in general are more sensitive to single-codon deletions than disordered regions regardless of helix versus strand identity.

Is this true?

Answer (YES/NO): NO